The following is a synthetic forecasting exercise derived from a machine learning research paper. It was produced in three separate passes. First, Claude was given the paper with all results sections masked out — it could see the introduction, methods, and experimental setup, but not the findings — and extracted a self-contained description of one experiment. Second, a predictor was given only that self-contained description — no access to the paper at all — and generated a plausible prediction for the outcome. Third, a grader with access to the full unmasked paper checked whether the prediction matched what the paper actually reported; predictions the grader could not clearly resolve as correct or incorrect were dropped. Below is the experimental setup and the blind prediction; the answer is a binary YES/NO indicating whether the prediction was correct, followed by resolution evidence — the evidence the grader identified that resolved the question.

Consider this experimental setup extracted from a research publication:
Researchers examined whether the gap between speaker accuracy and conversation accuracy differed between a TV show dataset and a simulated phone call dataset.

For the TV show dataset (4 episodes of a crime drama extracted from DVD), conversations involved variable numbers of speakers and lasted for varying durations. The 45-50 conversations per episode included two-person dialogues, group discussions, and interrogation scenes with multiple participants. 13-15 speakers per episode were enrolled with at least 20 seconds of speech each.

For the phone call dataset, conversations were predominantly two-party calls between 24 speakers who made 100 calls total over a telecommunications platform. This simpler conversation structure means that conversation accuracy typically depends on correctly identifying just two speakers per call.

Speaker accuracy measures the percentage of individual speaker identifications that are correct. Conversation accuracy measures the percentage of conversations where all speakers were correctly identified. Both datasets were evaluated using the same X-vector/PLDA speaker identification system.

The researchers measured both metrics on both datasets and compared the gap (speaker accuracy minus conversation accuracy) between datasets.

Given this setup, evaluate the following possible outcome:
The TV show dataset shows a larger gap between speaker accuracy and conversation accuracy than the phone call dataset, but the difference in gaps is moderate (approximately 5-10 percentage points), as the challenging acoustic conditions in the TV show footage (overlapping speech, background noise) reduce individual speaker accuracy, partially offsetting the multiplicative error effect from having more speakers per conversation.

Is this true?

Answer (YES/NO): NO